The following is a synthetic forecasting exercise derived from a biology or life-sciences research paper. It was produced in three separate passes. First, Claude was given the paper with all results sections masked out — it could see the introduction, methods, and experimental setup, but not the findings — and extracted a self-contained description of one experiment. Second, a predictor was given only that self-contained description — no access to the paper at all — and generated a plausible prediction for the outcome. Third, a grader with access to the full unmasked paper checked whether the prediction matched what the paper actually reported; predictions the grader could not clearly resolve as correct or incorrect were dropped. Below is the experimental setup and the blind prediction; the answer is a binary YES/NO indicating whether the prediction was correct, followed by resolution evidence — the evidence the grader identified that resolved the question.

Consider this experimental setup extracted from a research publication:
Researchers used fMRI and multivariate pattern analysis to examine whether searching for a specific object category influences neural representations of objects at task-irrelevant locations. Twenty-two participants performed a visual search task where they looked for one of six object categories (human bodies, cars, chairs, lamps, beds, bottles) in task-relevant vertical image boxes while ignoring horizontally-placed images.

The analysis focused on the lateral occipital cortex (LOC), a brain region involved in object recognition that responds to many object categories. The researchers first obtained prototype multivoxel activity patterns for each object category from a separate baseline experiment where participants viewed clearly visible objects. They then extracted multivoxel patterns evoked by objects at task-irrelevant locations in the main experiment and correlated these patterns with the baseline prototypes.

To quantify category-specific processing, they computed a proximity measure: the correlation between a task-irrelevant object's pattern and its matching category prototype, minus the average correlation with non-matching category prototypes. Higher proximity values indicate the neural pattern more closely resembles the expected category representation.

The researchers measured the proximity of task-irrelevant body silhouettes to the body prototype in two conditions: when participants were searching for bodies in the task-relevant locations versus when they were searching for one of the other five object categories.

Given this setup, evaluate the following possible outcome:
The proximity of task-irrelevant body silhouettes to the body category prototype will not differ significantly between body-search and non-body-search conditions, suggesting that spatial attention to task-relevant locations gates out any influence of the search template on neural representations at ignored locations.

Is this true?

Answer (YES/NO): NO